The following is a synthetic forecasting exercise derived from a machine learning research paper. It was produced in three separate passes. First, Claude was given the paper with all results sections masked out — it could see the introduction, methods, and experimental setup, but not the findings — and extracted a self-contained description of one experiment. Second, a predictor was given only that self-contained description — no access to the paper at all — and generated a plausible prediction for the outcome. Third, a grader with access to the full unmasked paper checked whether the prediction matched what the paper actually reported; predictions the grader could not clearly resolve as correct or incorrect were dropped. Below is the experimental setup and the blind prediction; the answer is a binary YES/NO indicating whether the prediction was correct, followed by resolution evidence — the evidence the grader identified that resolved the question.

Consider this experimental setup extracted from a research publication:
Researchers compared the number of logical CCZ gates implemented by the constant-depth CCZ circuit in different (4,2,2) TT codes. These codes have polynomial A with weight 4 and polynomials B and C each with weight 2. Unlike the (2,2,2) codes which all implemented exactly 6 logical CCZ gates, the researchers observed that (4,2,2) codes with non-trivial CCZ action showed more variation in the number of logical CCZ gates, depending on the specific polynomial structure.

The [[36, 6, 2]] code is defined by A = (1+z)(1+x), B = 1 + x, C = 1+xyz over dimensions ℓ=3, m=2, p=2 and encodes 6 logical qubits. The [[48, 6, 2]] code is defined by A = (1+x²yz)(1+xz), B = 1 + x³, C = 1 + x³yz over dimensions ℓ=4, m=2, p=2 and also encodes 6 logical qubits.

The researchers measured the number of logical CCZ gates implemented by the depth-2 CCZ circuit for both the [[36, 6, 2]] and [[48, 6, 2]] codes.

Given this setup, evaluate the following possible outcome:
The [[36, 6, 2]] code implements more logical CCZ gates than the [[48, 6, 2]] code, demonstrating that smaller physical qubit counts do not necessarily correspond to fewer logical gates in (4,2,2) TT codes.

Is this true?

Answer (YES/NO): YES